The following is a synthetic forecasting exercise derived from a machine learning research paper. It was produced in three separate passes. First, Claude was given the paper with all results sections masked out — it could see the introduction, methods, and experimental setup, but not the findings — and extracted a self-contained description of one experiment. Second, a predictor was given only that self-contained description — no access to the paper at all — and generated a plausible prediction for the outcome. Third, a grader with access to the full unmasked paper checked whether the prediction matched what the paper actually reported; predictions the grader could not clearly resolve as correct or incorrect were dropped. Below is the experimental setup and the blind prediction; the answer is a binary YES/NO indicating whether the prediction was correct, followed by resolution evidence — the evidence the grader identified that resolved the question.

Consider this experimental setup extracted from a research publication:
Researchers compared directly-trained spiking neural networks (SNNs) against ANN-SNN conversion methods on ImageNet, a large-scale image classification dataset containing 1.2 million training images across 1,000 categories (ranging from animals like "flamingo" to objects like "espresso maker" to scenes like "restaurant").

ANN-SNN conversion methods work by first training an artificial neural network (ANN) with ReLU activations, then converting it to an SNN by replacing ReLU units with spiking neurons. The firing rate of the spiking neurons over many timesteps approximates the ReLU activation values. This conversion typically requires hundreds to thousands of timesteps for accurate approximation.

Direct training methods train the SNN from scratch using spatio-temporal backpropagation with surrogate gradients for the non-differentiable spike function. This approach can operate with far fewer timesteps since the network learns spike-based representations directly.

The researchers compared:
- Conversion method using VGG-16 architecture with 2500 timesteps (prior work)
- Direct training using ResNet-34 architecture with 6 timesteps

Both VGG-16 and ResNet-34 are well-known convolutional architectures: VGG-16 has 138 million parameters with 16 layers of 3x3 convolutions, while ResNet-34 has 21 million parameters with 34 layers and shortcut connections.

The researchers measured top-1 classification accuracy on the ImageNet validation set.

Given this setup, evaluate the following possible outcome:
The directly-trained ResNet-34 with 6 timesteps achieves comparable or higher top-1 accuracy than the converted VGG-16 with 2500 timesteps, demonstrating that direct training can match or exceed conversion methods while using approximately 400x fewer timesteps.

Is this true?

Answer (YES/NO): NO